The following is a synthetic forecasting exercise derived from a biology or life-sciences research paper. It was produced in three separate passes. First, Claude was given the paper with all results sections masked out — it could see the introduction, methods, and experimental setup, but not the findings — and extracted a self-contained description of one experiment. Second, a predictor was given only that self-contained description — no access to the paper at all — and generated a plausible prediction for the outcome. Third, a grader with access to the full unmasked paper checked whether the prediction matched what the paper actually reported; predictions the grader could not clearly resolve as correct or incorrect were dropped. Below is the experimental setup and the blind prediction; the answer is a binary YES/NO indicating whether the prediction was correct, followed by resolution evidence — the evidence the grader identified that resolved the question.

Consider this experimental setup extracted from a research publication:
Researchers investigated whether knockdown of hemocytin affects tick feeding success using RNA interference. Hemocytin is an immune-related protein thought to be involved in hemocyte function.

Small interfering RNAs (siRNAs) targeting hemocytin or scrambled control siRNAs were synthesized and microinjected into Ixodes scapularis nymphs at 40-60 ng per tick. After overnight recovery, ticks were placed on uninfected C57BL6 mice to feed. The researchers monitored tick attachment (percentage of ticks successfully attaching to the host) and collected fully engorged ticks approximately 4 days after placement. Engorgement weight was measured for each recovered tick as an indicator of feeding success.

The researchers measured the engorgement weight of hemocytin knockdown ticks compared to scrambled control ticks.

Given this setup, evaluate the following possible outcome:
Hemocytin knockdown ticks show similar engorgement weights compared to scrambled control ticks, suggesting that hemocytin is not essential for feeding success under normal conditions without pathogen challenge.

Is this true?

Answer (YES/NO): NO